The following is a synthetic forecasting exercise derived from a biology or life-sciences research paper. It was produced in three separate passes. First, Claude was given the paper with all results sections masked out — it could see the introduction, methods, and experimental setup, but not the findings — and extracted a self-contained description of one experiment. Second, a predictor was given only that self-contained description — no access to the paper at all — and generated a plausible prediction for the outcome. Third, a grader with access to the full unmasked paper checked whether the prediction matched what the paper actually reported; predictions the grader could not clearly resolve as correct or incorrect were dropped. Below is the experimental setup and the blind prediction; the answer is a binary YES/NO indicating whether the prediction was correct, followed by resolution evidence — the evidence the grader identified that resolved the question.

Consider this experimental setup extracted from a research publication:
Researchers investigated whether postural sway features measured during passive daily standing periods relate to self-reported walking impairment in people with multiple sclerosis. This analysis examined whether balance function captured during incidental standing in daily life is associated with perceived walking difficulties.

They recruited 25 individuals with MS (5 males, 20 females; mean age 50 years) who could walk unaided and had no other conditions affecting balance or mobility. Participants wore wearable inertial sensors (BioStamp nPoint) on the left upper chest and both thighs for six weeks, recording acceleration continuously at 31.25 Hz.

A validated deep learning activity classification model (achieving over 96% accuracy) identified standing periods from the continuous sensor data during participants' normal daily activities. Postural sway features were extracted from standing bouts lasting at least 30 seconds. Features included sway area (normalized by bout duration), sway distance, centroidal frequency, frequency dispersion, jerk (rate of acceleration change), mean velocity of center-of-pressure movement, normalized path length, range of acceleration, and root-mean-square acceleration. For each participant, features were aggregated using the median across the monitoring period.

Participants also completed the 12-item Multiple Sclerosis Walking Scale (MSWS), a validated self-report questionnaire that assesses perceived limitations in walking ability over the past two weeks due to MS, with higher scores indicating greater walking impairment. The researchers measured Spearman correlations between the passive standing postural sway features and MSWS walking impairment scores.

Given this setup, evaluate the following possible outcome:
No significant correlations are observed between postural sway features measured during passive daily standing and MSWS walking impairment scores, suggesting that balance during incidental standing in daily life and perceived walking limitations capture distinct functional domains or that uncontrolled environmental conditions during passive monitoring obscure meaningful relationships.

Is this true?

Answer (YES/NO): NO